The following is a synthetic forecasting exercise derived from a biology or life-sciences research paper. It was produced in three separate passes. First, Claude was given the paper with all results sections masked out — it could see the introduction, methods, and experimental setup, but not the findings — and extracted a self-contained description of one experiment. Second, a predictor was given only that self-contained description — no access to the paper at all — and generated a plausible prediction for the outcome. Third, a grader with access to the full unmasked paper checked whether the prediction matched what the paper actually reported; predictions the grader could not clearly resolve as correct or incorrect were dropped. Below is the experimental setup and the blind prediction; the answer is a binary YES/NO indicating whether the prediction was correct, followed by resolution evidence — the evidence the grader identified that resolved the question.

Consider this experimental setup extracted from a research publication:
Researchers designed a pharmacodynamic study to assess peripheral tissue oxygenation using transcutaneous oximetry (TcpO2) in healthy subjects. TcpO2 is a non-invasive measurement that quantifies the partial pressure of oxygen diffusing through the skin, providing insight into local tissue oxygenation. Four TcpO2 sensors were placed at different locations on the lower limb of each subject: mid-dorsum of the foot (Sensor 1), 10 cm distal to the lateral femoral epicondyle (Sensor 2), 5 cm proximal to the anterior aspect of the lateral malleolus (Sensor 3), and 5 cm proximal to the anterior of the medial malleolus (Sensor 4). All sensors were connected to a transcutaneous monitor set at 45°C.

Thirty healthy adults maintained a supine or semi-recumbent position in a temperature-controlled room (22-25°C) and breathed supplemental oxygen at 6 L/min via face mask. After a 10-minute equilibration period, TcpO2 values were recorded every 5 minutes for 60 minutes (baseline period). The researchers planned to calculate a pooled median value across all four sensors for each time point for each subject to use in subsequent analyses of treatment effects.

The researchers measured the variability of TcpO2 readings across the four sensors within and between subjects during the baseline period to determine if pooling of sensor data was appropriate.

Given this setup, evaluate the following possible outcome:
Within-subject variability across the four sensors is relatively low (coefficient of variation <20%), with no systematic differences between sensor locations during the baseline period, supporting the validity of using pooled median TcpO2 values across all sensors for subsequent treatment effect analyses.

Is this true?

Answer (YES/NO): NO